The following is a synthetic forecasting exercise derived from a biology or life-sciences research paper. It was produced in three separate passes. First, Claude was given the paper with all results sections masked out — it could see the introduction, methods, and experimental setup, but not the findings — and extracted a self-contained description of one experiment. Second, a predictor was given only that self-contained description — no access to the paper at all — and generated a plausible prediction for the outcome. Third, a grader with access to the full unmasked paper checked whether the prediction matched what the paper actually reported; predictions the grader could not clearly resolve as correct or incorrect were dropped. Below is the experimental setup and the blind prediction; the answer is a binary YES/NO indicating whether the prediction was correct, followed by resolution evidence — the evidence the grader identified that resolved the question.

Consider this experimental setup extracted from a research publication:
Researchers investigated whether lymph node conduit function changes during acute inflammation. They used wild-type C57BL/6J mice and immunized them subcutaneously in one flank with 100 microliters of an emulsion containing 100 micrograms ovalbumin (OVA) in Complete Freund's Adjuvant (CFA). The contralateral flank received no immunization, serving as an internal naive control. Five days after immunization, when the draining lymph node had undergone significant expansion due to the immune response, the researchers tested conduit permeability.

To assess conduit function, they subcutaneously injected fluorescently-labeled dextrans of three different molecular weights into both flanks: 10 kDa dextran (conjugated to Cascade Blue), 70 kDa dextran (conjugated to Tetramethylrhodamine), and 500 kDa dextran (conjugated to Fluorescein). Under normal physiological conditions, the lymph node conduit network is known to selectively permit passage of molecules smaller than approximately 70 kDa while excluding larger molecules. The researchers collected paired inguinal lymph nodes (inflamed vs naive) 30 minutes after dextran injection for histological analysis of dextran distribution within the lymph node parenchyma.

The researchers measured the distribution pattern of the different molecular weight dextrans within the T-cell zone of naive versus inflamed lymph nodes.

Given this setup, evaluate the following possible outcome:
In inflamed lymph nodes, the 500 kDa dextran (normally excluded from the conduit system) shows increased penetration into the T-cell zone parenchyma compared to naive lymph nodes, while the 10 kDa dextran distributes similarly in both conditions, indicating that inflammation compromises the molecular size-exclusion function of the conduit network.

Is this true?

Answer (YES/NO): NO